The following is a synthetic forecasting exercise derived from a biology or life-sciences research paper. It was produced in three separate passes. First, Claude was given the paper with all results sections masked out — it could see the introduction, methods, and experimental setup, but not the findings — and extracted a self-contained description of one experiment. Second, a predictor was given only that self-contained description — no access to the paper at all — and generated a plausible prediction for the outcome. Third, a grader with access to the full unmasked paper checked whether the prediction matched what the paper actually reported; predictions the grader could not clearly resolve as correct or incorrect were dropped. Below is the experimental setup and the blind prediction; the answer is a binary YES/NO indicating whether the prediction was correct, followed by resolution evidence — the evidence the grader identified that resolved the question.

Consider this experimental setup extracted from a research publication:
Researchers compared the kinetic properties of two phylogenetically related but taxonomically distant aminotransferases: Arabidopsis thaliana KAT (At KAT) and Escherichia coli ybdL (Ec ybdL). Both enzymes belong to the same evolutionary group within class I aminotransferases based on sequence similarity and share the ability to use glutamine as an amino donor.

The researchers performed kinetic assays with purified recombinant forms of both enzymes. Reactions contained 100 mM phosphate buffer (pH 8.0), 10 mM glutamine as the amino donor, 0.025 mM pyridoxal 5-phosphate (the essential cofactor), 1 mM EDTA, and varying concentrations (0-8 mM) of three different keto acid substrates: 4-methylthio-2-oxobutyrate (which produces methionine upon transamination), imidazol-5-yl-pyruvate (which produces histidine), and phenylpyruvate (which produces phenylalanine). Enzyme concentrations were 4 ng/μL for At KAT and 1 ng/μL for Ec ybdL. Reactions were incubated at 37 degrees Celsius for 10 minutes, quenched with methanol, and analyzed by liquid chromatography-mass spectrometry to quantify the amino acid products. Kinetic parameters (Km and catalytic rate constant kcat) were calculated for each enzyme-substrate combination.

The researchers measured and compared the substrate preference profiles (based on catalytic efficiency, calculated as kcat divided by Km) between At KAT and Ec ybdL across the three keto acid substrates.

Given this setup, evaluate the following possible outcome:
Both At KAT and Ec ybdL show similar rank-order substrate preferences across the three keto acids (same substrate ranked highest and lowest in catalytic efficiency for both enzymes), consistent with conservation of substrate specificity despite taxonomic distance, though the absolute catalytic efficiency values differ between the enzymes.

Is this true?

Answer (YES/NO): YES